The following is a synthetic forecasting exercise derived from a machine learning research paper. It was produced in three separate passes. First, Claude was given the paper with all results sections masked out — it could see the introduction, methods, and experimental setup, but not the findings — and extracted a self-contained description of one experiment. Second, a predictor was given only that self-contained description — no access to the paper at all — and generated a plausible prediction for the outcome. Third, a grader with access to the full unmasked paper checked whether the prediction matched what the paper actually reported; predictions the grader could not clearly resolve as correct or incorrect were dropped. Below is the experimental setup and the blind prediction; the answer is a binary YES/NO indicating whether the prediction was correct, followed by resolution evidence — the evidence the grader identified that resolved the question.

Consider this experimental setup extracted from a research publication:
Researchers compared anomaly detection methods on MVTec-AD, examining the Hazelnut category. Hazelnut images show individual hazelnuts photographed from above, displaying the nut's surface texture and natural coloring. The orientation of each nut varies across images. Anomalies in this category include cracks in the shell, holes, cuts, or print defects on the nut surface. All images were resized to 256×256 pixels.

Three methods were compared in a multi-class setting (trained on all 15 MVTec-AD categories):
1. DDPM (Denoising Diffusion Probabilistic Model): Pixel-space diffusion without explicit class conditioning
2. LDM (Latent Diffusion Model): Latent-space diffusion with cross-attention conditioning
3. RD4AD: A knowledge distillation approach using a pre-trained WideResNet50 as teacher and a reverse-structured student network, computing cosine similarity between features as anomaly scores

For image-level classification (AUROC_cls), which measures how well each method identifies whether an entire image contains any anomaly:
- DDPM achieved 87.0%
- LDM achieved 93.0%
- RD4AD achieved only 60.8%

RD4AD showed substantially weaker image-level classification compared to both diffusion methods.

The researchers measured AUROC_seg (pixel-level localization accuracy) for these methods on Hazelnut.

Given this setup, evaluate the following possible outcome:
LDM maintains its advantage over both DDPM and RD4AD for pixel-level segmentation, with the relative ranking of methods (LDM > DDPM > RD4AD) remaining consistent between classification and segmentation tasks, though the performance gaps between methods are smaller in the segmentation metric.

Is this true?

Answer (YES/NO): NO